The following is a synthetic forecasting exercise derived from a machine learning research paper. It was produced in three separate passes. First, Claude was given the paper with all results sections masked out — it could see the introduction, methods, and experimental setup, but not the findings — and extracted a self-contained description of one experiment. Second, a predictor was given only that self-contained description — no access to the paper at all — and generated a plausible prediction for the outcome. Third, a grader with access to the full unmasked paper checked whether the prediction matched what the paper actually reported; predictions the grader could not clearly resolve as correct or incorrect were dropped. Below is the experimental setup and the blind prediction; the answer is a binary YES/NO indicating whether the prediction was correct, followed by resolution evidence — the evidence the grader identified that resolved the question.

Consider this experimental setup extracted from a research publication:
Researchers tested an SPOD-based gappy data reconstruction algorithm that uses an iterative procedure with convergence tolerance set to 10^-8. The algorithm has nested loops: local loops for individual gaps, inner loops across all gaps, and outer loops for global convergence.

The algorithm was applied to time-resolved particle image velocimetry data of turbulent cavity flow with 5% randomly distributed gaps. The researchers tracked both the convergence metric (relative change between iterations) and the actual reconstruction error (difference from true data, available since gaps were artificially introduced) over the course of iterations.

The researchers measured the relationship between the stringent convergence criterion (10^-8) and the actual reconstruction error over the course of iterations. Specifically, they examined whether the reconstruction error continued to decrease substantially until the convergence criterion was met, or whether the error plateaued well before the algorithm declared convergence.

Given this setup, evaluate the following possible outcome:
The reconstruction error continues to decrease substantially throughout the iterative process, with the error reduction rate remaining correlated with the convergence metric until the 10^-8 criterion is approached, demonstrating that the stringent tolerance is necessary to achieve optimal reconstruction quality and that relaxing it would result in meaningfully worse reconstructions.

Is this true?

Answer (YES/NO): NO